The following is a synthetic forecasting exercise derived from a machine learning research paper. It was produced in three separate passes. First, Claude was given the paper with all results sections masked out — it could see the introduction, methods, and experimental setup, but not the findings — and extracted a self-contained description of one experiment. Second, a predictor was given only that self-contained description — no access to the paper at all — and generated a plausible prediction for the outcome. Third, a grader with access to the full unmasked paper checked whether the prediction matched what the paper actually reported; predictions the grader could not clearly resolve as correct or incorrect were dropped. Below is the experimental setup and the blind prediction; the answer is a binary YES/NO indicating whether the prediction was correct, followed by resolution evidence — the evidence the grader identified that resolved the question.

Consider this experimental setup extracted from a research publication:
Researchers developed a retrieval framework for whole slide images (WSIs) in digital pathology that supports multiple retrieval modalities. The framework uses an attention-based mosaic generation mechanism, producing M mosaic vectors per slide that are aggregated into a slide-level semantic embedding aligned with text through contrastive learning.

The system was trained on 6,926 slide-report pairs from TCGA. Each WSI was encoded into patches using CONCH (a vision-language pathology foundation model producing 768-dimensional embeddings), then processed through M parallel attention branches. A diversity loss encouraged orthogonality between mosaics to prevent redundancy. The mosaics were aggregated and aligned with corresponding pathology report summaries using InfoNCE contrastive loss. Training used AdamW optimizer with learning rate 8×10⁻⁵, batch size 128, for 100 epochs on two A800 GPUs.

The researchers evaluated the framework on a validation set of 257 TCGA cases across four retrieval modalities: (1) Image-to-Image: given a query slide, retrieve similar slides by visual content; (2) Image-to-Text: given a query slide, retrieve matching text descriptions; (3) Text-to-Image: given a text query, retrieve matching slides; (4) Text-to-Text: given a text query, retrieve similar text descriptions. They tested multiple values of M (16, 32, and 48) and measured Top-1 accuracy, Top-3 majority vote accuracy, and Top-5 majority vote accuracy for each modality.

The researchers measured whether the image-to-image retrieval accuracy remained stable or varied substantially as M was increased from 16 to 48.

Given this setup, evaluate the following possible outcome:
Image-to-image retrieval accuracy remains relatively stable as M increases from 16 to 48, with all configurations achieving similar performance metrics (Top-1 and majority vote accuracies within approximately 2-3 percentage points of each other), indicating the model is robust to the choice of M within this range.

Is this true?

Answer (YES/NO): YES